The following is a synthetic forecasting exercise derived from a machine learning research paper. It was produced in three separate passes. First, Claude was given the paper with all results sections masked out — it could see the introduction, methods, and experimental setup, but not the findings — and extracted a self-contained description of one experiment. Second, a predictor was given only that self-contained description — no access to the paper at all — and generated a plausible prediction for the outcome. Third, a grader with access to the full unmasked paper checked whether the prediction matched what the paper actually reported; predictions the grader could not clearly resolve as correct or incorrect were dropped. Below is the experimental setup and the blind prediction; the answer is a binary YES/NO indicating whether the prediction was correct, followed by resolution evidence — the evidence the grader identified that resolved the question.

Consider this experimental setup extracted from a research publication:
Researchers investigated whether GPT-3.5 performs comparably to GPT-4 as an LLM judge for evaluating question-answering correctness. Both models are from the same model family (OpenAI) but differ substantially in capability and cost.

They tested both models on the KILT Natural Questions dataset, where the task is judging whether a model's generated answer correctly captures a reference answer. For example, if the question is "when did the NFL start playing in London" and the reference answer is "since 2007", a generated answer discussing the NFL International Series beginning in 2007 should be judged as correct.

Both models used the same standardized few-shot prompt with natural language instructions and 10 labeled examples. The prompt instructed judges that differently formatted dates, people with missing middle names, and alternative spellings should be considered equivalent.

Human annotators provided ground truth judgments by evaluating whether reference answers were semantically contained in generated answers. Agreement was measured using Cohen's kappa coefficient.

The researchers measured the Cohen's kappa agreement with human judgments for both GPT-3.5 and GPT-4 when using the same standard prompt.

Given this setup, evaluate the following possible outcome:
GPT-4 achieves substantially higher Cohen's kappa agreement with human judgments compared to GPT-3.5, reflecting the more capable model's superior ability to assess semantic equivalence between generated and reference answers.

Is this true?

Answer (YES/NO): NO